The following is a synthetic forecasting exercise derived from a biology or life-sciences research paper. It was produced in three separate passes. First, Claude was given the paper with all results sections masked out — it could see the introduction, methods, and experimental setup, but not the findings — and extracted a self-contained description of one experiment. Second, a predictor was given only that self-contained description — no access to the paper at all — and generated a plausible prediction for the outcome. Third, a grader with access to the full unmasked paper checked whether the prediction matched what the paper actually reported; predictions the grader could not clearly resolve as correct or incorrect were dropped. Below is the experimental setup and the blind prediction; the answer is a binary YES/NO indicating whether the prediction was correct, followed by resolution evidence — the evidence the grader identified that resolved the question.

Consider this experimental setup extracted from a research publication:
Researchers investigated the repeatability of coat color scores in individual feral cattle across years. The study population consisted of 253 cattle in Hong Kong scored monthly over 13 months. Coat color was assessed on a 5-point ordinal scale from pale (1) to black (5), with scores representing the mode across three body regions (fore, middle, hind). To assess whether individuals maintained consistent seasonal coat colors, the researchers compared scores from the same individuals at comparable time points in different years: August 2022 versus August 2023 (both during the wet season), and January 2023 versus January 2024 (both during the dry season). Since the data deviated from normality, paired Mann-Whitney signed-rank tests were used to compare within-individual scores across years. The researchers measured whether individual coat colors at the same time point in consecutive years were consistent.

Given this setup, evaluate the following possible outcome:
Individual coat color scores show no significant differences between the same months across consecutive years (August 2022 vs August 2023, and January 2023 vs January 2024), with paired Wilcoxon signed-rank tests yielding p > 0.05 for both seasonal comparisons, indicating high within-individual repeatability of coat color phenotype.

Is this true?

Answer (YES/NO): YES